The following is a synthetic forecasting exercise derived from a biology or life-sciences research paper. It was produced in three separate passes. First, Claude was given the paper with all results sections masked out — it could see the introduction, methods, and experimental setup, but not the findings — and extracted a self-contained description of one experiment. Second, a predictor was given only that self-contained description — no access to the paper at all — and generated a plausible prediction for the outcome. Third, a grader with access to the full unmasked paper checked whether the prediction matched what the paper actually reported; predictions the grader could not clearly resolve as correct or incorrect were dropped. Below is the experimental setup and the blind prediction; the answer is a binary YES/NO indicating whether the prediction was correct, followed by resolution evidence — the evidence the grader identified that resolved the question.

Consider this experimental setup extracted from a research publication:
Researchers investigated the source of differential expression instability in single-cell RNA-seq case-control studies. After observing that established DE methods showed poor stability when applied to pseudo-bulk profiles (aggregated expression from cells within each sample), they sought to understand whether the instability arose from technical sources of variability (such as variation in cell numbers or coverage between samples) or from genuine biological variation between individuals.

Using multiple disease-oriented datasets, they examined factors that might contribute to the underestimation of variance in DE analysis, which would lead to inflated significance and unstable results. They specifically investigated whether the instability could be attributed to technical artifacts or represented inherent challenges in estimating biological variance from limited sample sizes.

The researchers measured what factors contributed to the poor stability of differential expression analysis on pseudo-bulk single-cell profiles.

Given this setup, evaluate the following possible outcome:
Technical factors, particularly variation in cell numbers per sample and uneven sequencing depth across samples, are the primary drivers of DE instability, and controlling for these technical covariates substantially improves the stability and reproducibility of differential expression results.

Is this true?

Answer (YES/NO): NO